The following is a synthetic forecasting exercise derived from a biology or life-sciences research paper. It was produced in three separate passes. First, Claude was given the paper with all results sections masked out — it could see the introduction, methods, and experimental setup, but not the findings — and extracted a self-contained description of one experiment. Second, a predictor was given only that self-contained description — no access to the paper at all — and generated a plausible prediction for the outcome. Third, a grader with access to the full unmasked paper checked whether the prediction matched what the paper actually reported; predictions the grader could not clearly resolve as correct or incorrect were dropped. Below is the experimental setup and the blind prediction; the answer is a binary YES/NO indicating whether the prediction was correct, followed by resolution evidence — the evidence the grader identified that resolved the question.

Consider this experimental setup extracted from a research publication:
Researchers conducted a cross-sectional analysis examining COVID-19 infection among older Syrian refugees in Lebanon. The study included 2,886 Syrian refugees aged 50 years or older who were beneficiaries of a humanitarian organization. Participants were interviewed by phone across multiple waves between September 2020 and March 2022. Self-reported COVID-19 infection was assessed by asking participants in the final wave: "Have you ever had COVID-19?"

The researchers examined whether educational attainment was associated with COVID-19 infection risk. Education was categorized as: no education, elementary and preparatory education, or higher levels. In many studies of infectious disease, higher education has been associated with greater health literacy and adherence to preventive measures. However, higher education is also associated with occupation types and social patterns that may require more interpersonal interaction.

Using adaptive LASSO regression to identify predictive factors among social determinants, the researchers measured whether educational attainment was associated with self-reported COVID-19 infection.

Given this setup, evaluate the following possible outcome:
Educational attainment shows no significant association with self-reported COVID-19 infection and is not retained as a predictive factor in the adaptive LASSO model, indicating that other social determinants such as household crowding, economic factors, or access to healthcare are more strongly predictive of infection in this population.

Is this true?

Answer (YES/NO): NO